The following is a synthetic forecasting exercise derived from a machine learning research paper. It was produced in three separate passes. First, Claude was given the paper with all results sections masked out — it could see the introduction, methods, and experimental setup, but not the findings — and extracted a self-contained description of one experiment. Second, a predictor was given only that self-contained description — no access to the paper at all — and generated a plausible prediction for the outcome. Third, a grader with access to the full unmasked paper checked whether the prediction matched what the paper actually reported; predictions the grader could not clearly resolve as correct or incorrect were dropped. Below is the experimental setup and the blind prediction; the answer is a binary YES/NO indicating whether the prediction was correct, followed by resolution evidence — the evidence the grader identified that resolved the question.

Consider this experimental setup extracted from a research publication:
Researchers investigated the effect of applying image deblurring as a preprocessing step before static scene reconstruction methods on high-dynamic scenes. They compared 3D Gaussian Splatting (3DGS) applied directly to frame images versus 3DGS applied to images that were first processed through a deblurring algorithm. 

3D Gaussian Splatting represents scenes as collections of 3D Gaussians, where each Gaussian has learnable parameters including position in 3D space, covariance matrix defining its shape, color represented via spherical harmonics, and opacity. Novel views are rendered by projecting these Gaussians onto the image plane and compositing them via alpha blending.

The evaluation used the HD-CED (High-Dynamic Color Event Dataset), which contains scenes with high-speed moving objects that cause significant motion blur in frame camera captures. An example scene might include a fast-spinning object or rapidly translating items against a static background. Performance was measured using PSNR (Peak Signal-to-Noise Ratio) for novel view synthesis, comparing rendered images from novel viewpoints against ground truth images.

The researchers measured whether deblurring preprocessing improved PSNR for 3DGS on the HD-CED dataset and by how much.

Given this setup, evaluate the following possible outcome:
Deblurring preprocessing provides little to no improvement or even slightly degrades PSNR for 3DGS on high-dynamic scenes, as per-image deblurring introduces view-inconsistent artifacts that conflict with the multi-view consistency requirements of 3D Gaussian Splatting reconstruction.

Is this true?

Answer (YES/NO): NO